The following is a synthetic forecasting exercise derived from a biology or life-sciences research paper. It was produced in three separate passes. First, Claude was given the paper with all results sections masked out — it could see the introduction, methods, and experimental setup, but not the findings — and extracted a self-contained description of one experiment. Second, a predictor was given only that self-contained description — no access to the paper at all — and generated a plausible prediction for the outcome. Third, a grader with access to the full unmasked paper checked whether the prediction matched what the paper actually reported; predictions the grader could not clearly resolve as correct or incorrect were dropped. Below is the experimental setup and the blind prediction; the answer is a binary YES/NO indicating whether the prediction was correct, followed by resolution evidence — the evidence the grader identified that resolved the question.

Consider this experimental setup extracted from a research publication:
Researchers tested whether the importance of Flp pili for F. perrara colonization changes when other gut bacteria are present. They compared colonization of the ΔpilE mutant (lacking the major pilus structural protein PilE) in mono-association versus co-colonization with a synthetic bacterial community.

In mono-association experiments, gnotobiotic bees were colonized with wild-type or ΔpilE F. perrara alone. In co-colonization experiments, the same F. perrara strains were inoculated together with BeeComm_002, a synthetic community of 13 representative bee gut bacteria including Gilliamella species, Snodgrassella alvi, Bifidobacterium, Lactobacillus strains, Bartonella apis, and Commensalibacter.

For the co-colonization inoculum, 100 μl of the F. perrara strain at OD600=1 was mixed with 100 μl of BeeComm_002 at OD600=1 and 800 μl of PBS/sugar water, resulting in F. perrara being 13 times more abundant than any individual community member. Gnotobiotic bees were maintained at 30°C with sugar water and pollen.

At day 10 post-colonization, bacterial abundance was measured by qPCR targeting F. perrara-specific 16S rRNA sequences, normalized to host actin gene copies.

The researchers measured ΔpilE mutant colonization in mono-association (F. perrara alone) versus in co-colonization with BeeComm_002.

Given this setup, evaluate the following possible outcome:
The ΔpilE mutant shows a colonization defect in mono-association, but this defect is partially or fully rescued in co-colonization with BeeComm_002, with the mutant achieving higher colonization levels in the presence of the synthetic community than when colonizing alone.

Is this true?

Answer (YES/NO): NO